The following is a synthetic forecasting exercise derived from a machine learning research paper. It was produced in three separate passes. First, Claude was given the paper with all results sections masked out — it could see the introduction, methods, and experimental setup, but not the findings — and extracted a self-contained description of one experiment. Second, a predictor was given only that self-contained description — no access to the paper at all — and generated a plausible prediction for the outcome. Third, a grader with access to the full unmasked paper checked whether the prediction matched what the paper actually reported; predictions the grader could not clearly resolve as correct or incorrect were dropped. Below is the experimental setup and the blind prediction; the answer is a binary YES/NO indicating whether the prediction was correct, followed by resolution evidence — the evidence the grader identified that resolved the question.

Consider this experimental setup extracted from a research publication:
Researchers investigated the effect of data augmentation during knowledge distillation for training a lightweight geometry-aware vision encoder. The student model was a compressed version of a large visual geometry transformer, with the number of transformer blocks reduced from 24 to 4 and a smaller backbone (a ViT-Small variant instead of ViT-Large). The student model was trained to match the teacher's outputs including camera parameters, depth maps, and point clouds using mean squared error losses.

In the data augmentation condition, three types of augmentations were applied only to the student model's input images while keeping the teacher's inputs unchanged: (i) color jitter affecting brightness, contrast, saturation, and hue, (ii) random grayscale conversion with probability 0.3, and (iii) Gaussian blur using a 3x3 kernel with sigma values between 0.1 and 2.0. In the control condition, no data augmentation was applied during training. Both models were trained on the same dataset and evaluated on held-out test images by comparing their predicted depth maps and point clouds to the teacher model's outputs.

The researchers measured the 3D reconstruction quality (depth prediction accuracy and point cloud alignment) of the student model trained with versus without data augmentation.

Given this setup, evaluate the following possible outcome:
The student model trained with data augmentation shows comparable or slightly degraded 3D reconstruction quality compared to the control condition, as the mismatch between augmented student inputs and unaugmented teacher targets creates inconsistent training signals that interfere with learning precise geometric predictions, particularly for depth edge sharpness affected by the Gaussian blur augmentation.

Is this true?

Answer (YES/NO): NO